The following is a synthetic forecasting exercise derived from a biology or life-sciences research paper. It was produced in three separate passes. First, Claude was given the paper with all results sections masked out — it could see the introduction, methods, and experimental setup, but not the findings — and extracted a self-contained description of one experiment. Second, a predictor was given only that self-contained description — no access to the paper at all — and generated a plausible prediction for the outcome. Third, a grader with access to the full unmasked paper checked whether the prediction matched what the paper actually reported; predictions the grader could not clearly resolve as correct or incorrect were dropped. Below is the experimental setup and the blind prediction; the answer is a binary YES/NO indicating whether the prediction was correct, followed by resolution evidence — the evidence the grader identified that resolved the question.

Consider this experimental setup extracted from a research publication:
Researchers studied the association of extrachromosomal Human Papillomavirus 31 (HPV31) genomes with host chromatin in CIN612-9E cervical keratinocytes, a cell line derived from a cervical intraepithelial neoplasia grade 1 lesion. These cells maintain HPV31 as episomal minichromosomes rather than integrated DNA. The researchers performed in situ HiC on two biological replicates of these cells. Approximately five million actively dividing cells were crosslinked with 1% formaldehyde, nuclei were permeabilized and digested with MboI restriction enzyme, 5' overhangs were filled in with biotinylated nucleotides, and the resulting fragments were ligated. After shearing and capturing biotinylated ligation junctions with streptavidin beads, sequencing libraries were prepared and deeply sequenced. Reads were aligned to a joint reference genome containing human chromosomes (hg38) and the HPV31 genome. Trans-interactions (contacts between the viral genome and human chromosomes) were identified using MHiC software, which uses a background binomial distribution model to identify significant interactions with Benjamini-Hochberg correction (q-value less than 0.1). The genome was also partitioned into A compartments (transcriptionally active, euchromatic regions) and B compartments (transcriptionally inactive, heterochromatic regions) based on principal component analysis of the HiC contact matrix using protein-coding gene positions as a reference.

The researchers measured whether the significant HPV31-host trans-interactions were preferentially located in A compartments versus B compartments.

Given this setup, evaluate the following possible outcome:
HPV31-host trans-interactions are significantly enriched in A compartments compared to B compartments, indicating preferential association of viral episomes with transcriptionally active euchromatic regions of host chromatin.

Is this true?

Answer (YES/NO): YES